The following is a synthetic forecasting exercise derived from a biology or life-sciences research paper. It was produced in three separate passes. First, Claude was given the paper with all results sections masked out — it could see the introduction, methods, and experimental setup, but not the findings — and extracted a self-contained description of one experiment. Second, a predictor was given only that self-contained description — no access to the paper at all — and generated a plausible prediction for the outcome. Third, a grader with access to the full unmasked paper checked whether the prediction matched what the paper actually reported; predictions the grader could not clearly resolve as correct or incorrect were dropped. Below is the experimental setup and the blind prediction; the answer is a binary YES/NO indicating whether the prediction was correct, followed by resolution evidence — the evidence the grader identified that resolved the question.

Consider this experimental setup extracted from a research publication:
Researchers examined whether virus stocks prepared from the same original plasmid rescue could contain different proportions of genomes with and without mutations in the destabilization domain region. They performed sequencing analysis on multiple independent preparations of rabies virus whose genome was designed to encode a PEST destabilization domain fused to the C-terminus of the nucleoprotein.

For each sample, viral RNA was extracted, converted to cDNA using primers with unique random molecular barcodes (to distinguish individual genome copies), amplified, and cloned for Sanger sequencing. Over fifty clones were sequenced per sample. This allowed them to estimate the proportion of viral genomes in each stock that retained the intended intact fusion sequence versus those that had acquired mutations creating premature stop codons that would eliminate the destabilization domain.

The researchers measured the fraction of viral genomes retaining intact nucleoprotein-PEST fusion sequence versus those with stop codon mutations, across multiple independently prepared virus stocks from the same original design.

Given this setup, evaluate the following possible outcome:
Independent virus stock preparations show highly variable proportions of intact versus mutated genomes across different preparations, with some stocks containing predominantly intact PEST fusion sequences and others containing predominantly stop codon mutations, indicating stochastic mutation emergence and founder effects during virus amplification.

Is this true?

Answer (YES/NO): NO